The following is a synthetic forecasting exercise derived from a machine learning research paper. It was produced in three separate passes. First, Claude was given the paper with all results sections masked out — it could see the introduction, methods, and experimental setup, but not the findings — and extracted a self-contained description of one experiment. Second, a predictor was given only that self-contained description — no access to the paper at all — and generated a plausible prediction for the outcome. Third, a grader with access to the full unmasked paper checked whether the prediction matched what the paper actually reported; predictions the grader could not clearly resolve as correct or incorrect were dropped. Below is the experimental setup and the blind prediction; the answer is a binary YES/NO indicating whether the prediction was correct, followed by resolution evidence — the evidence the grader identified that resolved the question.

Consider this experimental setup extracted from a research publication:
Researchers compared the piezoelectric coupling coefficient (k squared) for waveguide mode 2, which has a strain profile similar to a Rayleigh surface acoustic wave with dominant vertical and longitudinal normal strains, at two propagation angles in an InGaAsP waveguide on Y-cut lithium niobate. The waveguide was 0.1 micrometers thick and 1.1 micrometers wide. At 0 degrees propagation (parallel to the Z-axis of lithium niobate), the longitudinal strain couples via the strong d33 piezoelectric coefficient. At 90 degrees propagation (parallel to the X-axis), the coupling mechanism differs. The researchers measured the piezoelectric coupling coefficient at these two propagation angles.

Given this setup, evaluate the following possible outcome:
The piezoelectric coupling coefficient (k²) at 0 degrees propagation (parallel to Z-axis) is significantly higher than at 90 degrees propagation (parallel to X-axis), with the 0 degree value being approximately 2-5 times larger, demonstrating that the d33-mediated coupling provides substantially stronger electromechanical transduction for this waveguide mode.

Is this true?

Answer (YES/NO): NO